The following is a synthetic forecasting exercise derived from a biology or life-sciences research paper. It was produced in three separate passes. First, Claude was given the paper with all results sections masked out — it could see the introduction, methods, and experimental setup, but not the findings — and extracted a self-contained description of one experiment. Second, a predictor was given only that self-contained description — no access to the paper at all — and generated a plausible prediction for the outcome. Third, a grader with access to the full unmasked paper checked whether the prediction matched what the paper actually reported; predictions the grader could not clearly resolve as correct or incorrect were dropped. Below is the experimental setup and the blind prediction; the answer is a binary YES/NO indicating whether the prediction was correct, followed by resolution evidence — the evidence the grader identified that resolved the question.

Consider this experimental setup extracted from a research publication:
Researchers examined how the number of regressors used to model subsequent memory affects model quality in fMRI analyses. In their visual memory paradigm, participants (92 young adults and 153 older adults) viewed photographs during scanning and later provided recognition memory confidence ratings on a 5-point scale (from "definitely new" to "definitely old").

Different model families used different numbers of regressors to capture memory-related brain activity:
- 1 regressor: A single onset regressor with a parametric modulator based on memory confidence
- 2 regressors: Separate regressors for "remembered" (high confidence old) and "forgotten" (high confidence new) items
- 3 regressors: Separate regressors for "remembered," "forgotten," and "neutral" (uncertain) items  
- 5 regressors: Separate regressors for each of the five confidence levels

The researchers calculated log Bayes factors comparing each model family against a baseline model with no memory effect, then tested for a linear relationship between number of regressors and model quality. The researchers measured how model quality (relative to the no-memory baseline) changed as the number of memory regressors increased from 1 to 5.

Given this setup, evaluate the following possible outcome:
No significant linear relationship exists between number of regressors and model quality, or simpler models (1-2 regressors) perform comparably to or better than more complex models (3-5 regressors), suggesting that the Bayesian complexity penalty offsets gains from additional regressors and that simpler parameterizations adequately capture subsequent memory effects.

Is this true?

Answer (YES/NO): YES